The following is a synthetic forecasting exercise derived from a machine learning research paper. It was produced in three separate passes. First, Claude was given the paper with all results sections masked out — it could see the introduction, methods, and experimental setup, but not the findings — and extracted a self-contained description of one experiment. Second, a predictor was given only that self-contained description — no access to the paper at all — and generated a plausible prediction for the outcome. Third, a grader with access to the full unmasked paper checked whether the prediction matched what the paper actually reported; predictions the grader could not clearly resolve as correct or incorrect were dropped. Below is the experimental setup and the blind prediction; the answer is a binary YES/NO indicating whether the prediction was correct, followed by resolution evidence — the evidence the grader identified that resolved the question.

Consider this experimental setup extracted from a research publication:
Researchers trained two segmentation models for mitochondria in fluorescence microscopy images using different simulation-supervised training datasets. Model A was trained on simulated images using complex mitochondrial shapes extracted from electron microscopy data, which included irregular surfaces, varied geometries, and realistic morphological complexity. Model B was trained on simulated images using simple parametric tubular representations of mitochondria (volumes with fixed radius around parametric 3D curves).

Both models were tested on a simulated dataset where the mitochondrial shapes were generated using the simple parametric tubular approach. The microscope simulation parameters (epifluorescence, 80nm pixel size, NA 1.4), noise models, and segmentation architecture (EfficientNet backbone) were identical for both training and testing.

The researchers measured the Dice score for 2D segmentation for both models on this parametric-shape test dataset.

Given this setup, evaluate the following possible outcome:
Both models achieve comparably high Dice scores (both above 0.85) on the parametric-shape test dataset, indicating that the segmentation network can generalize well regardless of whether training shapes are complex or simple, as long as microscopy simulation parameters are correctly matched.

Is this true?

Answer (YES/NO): NO